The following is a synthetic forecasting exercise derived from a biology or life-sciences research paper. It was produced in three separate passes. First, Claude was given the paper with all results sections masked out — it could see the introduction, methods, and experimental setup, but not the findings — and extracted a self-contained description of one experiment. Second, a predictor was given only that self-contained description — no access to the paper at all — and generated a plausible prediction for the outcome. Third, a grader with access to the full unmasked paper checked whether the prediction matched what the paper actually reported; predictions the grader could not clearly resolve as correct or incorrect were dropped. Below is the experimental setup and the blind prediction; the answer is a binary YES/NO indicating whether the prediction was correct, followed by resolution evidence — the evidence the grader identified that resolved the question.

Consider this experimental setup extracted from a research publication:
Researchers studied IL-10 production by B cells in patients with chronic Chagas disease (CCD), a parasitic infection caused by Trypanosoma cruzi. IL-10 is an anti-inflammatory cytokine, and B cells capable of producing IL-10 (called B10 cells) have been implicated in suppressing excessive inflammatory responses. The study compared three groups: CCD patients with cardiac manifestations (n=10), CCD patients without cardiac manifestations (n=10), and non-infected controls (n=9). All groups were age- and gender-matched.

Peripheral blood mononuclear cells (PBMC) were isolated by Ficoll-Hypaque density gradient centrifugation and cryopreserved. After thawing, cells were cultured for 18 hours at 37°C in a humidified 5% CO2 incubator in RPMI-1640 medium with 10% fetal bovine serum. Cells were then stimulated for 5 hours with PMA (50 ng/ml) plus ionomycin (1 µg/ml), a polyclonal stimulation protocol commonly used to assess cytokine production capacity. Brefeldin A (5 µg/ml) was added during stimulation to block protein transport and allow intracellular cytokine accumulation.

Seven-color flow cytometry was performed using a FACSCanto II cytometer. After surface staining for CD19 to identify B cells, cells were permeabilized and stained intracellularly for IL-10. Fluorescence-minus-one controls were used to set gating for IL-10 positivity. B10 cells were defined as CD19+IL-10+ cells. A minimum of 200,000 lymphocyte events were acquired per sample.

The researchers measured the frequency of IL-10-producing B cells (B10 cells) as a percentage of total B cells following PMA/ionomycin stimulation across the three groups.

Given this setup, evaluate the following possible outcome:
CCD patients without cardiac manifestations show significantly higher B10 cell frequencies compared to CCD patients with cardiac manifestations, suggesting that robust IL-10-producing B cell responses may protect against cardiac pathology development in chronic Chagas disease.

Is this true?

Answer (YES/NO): NO